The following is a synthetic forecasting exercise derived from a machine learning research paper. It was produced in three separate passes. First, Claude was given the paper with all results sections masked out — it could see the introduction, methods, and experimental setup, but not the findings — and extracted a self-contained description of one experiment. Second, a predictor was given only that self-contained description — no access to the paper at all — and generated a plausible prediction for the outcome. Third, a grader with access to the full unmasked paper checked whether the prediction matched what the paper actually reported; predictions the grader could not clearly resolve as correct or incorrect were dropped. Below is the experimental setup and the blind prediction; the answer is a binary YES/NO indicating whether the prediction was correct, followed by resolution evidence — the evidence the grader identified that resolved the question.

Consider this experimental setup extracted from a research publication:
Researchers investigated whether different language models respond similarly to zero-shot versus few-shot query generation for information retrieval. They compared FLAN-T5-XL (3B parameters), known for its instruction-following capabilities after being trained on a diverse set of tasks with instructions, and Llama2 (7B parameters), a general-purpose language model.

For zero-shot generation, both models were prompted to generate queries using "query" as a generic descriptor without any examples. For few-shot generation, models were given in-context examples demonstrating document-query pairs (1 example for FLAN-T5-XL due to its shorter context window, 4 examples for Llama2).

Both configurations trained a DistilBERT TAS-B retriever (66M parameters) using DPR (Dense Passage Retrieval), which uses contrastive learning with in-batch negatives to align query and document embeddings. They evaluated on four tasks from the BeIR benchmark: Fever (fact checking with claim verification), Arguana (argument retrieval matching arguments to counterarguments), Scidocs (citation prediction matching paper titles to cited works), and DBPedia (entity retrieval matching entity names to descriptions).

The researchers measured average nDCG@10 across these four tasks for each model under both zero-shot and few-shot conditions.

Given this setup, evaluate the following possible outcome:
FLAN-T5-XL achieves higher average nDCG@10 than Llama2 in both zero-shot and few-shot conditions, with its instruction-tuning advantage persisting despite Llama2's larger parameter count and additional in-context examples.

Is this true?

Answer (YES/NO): NO